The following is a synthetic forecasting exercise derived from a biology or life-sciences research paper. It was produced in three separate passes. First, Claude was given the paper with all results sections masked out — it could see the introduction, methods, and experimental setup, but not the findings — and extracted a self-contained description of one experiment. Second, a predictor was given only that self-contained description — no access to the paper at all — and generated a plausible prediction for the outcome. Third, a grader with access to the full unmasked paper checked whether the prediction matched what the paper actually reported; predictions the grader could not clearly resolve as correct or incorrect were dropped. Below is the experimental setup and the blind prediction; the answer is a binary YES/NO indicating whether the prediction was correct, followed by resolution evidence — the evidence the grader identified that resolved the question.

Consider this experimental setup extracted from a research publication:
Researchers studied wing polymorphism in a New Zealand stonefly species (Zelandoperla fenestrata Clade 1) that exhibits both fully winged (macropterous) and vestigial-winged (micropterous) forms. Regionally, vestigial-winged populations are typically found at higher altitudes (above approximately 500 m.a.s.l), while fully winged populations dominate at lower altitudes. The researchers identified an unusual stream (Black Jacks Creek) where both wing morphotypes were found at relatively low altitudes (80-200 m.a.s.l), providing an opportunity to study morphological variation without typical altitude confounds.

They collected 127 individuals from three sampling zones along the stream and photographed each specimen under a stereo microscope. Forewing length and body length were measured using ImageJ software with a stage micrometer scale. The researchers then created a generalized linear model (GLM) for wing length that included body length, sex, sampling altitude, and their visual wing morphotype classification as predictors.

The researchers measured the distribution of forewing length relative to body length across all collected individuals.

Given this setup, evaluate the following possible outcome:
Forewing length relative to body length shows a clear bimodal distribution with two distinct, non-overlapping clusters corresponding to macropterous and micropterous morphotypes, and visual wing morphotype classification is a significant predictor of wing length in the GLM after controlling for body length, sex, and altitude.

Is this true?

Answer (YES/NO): YES